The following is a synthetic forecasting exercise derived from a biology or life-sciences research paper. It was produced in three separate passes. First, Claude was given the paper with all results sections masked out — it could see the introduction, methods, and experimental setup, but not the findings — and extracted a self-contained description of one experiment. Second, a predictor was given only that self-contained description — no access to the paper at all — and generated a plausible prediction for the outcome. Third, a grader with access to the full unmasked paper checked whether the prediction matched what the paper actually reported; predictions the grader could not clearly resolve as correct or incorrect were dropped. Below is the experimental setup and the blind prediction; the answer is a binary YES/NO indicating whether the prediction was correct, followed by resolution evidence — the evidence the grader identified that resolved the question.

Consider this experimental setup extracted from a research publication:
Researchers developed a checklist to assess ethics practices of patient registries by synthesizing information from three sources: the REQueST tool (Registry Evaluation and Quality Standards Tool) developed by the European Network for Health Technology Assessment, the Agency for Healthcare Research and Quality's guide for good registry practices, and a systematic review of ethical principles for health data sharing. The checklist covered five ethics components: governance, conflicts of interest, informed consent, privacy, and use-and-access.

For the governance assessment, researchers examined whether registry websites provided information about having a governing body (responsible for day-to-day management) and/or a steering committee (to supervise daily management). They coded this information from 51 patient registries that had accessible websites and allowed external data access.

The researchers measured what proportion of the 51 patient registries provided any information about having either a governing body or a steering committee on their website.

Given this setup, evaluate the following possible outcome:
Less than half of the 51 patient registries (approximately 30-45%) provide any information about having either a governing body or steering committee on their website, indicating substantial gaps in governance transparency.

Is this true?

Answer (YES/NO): NO